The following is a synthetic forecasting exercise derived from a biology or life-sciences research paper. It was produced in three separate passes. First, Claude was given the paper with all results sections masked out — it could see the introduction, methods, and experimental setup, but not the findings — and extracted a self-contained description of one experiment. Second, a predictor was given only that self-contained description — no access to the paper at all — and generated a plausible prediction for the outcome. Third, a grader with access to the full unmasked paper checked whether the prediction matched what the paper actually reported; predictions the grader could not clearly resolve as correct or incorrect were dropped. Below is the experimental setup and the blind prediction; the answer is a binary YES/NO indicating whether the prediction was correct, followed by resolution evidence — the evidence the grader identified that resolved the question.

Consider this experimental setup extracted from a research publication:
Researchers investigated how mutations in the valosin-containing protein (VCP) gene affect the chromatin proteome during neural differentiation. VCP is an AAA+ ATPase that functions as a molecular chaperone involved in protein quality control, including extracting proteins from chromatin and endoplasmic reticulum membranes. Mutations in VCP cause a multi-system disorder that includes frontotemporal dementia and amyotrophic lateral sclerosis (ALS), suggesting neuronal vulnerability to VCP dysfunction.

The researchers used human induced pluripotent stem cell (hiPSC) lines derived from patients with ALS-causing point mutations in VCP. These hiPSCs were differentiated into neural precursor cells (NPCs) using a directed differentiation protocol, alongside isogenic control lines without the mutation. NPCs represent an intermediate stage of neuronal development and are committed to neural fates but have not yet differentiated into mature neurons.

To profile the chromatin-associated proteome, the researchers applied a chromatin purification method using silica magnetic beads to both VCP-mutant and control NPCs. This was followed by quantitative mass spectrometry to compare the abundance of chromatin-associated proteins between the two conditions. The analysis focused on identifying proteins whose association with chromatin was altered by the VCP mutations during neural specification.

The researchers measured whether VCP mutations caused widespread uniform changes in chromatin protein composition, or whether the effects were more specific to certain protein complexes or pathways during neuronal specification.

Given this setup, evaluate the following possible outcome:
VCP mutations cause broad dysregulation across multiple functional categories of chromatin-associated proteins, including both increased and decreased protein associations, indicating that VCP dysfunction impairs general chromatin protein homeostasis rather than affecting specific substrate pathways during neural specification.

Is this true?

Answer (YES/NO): NO